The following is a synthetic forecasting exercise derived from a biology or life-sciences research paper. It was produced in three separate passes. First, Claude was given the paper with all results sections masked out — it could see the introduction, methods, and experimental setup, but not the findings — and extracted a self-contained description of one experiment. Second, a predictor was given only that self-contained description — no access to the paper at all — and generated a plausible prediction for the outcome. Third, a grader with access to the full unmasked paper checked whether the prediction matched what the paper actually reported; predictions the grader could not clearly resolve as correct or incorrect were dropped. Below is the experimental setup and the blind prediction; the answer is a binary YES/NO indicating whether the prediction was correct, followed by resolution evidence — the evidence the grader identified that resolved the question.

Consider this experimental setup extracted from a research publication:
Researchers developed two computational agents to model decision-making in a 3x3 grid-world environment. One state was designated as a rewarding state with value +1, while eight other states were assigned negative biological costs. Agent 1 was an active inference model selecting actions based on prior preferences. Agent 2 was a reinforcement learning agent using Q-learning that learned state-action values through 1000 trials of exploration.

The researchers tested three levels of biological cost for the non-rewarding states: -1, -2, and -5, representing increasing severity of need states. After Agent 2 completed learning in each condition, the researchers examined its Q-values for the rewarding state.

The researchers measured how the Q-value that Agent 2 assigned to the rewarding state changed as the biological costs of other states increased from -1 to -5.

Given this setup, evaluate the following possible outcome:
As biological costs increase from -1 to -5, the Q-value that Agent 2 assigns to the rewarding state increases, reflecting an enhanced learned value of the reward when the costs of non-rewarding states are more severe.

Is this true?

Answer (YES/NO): NO